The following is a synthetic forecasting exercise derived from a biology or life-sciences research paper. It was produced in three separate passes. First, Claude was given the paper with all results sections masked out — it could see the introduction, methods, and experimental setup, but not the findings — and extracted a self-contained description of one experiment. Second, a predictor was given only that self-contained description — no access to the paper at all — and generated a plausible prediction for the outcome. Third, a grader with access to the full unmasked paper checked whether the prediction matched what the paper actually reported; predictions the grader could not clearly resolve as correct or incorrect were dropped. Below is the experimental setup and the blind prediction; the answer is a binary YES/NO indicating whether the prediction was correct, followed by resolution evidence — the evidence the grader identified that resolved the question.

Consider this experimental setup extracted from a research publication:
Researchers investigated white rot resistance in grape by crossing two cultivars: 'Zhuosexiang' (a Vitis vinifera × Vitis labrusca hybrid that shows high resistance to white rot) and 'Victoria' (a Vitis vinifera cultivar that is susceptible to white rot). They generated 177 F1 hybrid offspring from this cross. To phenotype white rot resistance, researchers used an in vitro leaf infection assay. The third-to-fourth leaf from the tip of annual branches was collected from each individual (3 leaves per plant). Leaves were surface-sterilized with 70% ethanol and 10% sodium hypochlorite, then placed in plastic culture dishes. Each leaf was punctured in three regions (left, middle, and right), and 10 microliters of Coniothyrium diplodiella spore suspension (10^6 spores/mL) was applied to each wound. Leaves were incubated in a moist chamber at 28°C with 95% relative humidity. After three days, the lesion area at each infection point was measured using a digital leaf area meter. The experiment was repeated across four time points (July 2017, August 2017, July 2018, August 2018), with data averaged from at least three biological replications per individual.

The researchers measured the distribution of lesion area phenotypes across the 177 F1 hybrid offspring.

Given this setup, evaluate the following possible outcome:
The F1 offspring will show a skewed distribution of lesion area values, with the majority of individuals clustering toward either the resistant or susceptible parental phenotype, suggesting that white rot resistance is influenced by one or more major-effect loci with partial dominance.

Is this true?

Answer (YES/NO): NO